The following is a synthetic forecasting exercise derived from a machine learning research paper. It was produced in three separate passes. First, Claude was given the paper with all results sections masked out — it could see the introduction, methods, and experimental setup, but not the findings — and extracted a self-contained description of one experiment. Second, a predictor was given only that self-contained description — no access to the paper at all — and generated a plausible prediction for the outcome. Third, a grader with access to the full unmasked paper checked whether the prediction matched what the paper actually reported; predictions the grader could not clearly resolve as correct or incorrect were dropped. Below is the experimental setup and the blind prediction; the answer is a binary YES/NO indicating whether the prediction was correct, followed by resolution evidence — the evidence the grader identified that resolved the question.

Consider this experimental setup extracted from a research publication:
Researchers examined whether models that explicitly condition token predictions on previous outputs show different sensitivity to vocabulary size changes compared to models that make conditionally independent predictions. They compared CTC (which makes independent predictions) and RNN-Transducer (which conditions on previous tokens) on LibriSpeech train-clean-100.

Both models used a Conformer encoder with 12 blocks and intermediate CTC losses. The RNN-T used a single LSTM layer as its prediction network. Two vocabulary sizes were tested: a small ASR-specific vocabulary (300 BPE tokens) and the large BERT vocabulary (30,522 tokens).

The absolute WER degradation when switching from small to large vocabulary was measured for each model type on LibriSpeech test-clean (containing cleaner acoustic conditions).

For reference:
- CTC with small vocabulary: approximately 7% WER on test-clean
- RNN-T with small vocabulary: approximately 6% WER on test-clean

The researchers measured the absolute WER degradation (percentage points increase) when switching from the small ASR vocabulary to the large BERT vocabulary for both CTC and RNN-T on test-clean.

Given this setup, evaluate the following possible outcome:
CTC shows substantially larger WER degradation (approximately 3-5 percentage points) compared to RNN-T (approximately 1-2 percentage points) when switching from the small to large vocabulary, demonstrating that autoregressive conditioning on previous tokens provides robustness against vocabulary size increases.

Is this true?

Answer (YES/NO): NO